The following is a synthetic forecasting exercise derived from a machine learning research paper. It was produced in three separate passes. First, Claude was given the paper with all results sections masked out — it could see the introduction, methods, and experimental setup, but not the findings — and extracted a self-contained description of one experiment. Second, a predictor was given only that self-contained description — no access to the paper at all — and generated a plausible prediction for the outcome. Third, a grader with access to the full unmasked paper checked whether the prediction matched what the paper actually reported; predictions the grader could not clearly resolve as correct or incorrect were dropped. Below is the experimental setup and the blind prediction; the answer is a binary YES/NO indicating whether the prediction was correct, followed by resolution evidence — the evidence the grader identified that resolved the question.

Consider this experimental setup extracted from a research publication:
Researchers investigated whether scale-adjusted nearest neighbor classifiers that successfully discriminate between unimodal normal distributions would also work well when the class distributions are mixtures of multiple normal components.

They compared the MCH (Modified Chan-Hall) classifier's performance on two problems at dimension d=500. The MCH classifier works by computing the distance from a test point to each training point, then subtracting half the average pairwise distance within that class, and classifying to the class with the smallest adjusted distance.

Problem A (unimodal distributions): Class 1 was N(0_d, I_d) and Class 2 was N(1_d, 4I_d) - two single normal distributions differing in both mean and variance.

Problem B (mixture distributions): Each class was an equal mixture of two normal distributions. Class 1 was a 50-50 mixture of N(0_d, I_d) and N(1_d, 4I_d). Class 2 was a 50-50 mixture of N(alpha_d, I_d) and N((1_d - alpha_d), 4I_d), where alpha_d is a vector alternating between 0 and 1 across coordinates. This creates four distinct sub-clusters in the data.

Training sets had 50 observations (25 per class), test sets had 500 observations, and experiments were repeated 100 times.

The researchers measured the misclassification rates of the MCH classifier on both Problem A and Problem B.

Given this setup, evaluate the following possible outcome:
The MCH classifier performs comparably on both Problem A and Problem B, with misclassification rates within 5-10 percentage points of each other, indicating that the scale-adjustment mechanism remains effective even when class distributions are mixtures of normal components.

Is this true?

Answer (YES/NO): NO